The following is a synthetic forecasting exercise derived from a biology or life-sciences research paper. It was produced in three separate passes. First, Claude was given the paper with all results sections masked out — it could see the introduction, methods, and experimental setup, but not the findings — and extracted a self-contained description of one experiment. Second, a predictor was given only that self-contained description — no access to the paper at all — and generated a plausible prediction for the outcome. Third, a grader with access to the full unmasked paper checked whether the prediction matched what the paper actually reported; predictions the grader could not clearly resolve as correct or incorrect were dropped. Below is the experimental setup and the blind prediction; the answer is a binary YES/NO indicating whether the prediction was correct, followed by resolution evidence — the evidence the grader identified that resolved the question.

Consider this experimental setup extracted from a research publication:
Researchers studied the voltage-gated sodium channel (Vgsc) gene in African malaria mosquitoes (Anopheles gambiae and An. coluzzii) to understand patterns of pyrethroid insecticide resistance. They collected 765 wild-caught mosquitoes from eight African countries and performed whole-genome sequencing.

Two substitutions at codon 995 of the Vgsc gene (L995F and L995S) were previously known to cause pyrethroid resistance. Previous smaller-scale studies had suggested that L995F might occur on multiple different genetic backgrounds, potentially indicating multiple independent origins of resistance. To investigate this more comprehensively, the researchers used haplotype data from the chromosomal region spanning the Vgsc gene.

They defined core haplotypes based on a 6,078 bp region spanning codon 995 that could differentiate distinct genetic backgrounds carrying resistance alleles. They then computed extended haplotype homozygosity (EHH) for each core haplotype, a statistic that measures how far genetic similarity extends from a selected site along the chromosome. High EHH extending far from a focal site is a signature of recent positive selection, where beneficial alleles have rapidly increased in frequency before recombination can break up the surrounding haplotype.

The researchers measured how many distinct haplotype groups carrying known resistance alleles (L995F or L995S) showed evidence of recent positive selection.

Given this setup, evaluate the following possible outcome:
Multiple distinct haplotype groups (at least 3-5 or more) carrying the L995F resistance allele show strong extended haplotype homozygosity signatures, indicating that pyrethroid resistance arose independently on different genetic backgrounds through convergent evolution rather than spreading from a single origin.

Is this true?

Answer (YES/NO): YES